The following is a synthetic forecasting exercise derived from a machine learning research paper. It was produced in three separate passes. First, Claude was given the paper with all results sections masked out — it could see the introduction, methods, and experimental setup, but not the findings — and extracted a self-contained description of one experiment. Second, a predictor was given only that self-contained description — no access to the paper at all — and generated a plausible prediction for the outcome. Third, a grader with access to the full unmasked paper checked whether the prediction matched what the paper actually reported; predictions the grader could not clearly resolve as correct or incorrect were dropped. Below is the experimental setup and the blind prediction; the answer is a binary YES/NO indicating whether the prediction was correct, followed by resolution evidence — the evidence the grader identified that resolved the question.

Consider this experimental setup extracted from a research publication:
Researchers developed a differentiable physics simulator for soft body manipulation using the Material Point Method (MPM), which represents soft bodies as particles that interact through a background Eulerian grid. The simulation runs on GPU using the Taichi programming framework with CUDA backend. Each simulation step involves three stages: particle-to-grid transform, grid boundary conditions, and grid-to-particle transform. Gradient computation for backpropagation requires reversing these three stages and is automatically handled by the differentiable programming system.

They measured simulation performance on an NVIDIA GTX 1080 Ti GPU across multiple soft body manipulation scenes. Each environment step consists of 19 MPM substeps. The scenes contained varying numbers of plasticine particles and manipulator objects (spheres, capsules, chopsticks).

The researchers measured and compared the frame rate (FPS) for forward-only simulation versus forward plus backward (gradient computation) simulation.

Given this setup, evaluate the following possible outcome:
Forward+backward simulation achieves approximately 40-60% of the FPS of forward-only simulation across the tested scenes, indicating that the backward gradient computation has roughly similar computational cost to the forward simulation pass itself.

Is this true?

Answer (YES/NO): NO